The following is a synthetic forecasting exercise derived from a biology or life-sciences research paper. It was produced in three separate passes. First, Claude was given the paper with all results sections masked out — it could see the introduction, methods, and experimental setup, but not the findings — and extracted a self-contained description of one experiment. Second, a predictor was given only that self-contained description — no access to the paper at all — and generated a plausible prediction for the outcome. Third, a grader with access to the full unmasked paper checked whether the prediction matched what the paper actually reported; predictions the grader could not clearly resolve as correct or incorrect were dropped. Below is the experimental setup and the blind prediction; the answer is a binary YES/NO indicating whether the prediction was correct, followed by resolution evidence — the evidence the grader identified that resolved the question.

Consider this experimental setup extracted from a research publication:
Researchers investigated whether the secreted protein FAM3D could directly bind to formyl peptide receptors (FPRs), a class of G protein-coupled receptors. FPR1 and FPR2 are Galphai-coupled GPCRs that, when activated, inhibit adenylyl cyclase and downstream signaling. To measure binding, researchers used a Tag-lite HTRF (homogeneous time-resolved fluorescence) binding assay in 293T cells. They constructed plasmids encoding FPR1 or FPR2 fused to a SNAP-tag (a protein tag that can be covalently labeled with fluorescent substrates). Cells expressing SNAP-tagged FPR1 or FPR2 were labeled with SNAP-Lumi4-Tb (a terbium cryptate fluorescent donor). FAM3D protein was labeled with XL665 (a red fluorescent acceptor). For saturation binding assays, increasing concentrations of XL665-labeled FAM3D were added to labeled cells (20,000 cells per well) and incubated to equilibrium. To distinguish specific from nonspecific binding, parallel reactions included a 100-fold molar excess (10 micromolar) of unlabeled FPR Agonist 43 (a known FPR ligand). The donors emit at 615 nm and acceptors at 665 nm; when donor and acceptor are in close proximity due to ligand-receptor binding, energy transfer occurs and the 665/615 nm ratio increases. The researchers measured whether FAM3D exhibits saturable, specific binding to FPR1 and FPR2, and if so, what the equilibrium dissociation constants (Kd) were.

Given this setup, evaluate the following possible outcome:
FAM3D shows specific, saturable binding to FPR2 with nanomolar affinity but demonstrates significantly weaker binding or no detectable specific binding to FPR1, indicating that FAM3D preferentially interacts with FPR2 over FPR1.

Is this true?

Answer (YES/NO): NO